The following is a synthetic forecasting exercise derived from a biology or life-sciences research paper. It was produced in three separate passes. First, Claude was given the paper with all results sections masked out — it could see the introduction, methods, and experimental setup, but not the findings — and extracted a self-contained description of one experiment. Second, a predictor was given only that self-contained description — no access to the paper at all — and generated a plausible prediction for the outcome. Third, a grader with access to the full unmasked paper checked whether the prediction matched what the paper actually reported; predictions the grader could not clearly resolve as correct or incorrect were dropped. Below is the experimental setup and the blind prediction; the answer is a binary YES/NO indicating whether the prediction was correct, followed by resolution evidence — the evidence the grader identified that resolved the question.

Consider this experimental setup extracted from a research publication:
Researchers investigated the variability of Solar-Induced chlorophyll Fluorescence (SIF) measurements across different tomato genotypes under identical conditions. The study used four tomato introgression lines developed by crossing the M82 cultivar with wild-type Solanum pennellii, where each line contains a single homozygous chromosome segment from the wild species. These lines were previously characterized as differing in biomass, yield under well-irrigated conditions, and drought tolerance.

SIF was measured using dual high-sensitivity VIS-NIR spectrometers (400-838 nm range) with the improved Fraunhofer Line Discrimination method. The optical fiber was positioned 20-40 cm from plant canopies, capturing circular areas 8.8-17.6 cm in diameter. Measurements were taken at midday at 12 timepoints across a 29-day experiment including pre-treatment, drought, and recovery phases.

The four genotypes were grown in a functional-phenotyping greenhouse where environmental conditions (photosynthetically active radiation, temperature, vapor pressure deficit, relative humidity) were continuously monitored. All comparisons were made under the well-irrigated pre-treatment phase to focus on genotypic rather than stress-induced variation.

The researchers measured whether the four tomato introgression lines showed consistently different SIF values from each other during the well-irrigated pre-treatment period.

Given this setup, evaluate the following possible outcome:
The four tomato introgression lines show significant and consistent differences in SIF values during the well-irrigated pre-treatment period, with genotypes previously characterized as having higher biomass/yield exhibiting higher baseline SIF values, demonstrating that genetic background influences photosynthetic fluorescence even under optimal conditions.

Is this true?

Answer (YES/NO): NO